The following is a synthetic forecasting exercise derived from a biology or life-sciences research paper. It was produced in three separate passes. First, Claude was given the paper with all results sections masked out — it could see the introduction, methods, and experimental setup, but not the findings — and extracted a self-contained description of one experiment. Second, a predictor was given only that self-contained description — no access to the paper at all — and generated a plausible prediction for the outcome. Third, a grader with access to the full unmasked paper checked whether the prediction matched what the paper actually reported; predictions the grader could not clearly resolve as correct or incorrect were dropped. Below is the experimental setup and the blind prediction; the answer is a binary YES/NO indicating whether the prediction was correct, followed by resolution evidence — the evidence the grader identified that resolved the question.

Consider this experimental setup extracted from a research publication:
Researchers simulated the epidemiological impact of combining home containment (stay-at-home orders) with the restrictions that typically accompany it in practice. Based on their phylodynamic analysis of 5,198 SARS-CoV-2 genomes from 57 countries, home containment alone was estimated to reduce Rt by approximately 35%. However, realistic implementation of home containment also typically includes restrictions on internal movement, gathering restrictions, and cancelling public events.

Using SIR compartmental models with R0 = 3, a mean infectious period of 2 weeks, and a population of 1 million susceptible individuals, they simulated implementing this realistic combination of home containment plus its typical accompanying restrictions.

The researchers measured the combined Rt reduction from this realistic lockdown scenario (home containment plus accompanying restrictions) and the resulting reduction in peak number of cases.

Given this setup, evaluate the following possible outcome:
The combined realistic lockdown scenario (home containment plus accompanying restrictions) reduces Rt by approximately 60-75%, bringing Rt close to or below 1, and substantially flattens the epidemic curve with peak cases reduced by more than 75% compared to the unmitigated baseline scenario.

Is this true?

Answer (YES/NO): NO